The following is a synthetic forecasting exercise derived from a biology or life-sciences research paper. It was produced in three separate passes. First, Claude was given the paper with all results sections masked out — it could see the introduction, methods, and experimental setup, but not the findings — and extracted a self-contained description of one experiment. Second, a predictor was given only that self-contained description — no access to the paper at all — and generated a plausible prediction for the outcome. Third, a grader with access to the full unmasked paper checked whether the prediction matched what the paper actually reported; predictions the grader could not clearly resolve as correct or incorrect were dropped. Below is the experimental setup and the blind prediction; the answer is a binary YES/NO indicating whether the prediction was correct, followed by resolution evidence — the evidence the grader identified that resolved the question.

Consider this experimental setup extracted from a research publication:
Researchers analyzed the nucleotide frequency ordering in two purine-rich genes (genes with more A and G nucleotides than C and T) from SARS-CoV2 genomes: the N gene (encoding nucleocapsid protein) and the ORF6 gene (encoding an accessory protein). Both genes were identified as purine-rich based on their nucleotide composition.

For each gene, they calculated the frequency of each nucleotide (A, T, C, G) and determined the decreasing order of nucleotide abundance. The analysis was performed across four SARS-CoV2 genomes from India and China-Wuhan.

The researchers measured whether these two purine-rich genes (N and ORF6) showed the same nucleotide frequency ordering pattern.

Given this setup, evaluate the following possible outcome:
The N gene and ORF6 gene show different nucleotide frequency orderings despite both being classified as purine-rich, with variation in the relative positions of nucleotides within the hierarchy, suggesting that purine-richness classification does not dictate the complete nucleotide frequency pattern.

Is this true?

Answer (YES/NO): YES